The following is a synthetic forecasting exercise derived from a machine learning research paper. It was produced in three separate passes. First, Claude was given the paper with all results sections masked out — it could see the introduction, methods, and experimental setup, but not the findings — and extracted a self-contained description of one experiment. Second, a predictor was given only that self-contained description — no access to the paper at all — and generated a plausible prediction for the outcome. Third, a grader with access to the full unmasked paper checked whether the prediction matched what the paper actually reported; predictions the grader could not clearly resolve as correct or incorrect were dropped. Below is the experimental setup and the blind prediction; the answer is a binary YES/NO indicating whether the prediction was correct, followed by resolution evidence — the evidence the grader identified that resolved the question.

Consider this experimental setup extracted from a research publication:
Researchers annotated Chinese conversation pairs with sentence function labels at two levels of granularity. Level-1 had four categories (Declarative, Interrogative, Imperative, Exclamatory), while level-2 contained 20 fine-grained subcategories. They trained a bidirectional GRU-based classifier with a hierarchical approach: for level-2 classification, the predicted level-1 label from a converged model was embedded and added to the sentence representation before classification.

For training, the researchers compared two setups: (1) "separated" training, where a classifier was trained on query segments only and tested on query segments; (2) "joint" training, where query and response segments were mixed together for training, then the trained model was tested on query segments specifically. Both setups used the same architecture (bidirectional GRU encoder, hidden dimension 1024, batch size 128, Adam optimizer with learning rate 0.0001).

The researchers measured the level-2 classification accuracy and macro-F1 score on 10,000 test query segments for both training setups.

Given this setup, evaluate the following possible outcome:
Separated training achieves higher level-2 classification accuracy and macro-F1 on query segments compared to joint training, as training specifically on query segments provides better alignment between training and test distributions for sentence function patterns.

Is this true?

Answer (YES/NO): NO